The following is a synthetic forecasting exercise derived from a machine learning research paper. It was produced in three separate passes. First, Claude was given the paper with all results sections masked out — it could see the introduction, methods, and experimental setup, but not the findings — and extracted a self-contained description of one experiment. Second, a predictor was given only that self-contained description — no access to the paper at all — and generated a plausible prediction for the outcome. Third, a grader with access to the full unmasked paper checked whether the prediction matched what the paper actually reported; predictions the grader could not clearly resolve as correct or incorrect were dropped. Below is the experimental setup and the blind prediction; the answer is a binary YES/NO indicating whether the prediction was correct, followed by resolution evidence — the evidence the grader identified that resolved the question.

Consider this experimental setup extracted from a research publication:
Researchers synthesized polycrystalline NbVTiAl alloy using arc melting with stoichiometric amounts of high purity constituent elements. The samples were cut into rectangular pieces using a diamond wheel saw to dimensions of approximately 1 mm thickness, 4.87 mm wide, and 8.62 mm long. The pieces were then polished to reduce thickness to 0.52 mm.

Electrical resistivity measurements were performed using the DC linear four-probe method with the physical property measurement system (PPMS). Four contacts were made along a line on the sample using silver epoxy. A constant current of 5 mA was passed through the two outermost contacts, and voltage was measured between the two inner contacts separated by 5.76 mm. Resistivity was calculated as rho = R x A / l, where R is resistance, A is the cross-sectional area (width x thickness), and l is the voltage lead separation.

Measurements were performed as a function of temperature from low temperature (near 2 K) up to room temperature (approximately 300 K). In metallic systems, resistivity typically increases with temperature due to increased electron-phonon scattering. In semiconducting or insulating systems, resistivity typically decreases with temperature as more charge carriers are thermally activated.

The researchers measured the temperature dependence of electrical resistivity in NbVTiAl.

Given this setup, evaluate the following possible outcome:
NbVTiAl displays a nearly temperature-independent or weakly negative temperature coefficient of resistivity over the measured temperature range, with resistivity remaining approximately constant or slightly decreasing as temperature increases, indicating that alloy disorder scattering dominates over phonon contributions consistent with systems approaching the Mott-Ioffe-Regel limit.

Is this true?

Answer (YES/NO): NO